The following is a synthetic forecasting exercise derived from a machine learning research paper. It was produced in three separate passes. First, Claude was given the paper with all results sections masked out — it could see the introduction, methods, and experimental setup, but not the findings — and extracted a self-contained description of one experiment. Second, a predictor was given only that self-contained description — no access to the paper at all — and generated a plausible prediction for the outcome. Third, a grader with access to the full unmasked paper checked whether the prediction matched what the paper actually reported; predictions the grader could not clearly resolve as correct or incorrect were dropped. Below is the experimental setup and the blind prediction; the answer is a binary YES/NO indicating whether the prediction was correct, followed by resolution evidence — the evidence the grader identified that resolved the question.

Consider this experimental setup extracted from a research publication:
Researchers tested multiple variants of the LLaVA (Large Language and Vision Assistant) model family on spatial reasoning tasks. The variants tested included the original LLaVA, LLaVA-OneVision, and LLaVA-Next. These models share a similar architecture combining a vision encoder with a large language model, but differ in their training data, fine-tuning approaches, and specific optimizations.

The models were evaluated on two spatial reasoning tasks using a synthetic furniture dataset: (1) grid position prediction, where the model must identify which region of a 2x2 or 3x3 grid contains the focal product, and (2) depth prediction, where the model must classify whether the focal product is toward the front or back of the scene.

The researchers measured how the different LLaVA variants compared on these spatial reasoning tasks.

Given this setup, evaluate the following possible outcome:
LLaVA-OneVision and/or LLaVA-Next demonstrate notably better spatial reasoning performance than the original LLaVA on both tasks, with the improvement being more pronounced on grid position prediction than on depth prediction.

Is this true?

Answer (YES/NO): YES